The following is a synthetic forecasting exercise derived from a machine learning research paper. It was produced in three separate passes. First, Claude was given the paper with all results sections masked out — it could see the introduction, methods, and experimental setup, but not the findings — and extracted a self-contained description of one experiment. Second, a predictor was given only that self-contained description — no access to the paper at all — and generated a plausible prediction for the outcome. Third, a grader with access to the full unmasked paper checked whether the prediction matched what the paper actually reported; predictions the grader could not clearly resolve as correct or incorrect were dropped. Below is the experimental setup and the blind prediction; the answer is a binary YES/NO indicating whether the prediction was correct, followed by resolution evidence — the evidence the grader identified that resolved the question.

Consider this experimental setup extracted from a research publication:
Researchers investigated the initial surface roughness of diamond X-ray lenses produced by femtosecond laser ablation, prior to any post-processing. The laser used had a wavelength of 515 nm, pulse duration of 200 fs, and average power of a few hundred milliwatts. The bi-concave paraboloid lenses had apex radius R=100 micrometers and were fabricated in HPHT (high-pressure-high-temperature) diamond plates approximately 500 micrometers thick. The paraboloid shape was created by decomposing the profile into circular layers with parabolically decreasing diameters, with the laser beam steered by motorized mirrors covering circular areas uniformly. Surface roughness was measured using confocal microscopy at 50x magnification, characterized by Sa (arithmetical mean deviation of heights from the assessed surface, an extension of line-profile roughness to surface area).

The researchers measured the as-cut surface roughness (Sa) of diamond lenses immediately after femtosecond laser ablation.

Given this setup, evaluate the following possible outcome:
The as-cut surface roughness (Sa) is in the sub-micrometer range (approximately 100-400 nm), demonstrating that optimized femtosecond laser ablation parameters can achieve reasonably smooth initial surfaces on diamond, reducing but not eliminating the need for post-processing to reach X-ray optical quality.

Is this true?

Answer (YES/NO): NO